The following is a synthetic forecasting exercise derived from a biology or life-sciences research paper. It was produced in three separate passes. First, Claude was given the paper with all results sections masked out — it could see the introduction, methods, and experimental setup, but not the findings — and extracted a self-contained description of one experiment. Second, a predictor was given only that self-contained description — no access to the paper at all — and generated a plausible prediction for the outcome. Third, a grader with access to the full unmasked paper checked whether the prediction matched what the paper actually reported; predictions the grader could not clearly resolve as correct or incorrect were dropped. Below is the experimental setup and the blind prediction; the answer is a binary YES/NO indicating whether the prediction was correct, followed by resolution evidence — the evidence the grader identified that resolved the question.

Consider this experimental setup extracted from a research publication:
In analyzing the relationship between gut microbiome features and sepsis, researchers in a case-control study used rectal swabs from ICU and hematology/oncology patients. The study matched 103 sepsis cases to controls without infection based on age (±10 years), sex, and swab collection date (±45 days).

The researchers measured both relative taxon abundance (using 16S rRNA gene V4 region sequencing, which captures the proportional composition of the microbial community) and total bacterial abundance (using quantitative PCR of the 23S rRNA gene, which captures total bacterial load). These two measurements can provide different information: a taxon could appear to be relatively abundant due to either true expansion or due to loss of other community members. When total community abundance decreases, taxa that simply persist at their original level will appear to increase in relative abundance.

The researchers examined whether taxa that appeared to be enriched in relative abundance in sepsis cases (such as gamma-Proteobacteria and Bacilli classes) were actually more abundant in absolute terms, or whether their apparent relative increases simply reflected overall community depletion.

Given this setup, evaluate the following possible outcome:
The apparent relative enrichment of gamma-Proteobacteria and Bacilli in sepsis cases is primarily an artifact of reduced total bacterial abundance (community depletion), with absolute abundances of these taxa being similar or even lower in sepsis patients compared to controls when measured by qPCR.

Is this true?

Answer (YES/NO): NO